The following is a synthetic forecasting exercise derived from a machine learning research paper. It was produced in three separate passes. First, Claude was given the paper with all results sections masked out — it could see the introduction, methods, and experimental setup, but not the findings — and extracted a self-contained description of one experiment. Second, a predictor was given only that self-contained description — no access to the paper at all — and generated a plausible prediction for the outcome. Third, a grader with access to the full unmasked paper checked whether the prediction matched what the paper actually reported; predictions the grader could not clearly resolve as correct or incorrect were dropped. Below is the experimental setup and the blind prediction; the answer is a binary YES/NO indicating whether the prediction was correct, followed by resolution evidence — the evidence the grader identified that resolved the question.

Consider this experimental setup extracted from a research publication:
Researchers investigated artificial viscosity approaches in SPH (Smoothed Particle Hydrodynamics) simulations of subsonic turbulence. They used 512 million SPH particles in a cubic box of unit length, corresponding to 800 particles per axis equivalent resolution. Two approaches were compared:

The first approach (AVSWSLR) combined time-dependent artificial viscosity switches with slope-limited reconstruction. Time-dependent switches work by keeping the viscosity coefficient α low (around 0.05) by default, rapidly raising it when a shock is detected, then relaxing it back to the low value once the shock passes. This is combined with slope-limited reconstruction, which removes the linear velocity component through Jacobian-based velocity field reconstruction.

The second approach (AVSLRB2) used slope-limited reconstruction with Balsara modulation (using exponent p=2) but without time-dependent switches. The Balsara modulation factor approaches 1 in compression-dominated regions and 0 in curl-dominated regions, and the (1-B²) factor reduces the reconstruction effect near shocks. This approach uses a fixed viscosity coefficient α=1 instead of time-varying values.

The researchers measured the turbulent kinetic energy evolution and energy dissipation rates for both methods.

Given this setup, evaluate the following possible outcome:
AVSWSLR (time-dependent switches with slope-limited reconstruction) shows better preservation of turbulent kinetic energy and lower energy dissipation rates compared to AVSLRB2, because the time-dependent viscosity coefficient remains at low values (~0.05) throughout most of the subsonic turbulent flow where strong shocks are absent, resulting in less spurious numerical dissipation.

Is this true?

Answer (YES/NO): YES